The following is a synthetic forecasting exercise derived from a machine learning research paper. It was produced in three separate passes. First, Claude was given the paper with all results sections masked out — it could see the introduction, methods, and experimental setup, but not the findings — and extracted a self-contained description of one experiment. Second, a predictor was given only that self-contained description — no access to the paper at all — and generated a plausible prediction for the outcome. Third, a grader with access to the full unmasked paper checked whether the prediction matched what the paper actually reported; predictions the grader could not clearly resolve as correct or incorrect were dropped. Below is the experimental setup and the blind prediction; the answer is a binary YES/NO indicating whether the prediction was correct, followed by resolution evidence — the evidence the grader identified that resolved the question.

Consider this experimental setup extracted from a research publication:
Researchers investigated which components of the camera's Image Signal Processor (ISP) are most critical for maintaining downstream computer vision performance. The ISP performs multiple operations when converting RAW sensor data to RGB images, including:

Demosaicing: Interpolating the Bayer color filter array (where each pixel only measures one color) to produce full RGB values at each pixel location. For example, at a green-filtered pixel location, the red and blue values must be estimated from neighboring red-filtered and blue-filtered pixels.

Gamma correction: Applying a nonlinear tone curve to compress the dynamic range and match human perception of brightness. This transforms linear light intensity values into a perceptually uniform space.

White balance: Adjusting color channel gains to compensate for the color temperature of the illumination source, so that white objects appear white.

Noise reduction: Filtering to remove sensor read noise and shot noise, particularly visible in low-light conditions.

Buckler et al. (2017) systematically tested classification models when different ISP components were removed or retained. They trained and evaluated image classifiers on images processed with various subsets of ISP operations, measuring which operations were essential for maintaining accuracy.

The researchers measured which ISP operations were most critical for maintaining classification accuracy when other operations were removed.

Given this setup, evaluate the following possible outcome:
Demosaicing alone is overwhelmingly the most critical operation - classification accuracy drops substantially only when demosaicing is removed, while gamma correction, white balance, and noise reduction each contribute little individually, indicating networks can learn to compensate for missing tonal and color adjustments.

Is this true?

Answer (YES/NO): NO